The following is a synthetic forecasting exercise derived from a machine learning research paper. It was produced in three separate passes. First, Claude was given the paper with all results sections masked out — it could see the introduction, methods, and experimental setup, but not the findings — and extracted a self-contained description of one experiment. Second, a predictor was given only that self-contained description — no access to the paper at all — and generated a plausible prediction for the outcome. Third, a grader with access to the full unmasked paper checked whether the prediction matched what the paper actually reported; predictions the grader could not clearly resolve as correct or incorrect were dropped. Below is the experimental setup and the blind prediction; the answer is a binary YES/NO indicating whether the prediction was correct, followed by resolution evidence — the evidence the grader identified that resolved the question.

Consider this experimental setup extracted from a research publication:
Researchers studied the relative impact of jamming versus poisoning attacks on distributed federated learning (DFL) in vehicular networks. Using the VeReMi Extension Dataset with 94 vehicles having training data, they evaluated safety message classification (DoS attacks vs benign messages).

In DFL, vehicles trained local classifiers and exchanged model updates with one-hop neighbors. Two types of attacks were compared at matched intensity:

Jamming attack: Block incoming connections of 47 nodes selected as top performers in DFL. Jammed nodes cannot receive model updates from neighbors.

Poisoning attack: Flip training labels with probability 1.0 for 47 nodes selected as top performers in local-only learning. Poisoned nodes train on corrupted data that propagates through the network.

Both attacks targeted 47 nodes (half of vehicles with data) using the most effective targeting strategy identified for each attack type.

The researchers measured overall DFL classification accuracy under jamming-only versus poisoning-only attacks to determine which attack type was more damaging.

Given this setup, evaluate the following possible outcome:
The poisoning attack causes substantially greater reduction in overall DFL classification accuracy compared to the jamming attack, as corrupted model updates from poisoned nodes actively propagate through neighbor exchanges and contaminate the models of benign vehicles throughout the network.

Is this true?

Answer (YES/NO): YES